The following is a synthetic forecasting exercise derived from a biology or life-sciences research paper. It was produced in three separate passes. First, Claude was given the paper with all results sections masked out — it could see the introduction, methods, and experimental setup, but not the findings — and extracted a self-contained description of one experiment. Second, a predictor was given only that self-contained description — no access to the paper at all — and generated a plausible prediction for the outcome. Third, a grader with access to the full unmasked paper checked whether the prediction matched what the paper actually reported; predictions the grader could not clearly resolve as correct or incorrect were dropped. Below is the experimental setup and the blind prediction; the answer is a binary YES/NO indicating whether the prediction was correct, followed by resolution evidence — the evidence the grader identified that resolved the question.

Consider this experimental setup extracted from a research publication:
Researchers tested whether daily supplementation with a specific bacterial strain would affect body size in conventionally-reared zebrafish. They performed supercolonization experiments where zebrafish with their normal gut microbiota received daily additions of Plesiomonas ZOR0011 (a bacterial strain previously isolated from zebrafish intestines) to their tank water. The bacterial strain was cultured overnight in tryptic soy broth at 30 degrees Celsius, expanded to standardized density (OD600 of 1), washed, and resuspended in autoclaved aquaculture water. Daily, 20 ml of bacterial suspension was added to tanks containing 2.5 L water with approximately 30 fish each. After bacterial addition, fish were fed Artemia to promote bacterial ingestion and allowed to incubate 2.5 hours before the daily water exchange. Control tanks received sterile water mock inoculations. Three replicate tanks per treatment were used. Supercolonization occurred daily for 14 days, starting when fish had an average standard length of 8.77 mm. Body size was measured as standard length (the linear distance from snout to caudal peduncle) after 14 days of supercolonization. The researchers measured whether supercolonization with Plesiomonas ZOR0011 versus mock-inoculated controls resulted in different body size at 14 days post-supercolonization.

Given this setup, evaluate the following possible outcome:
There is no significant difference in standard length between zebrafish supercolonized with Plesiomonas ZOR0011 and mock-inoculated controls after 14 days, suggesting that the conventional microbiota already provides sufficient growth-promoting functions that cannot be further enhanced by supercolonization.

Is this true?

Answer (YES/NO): YES